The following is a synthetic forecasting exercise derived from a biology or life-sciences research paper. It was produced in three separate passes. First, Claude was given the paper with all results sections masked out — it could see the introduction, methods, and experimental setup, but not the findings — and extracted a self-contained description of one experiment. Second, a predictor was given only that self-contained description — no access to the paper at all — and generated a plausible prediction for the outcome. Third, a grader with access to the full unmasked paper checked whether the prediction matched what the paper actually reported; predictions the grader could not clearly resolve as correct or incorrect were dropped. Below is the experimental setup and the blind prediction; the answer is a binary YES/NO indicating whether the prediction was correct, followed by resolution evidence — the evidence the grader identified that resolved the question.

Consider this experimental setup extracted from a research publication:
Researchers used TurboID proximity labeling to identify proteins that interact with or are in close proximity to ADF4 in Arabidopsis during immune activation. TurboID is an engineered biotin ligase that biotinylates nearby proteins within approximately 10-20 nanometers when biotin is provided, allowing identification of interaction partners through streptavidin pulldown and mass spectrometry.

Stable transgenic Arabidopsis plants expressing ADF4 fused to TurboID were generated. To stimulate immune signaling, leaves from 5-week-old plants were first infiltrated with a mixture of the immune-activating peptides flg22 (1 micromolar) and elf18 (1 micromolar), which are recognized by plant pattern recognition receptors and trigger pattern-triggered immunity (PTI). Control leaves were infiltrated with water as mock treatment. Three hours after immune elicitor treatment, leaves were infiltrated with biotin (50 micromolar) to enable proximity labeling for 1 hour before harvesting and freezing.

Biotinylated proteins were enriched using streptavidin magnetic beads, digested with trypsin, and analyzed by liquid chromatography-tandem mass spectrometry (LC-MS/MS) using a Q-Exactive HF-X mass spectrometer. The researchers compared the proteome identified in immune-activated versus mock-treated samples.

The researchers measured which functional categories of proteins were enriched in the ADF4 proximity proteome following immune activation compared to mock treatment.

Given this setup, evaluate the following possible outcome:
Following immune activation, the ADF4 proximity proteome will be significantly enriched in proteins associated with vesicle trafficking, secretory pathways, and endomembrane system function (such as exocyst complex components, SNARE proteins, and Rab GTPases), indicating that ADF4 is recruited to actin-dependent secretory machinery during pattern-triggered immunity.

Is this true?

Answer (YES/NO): NO